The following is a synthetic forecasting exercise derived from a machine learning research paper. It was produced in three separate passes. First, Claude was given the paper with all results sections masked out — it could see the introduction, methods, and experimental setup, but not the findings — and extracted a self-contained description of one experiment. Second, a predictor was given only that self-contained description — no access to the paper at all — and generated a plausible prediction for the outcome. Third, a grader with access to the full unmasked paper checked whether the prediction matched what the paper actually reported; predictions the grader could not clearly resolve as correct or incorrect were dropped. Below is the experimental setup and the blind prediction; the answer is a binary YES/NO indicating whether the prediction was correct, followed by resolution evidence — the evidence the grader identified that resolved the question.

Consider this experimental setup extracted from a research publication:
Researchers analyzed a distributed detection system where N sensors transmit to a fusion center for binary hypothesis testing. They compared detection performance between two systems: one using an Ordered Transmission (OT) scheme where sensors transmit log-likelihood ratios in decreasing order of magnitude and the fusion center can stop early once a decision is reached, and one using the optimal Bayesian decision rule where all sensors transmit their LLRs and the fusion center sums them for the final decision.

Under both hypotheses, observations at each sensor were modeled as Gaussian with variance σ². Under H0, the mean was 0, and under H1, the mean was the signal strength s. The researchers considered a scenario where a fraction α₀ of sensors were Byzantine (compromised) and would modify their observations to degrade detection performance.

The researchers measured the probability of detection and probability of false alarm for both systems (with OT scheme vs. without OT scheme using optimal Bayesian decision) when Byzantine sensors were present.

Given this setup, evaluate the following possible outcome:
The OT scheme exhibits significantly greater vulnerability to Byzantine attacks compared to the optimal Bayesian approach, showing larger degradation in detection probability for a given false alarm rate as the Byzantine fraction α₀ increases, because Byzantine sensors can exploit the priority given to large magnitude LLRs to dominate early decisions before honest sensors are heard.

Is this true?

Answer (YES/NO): NO